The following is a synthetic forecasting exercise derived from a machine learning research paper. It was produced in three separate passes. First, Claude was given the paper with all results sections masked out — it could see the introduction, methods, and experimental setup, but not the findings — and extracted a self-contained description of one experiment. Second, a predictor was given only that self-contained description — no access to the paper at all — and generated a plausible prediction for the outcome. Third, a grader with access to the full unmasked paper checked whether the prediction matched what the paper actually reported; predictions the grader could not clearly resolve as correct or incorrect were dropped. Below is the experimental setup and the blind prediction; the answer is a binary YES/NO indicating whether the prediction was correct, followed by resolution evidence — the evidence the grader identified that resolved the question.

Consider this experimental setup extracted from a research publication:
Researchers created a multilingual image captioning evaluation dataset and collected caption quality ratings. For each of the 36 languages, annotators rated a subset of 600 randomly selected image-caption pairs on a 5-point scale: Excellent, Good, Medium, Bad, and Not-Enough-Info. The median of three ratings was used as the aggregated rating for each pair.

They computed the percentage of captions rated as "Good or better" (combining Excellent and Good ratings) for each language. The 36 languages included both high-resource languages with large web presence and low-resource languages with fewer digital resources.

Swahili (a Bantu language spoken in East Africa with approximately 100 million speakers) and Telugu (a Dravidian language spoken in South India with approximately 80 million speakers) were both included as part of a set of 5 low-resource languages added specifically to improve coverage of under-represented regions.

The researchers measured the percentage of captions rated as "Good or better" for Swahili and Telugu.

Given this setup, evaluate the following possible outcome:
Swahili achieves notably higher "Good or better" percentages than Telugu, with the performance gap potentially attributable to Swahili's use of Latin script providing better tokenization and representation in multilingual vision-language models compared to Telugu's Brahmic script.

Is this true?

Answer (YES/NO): NO